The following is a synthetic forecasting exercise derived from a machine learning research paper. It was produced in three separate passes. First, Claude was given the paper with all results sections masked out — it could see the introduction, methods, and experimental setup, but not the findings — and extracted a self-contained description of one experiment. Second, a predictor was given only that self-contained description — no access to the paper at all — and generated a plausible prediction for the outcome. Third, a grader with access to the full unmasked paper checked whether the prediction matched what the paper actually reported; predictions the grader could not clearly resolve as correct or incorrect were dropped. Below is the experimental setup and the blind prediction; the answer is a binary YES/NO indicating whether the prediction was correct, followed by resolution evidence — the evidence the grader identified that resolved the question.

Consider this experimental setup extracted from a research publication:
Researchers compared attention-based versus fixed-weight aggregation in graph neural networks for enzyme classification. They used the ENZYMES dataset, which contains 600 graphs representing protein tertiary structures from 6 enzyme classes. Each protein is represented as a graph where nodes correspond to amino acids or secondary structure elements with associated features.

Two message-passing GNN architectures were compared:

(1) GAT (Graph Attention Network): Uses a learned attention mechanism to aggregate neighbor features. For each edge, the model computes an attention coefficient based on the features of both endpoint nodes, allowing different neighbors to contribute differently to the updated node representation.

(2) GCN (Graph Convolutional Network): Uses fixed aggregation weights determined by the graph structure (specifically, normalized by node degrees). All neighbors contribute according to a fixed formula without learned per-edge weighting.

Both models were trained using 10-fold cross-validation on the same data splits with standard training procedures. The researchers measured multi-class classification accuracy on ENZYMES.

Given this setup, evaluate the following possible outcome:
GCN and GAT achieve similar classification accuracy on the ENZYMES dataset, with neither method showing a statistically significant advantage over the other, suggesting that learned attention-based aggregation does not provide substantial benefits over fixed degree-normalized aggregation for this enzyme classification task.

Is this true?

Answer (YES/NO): NO